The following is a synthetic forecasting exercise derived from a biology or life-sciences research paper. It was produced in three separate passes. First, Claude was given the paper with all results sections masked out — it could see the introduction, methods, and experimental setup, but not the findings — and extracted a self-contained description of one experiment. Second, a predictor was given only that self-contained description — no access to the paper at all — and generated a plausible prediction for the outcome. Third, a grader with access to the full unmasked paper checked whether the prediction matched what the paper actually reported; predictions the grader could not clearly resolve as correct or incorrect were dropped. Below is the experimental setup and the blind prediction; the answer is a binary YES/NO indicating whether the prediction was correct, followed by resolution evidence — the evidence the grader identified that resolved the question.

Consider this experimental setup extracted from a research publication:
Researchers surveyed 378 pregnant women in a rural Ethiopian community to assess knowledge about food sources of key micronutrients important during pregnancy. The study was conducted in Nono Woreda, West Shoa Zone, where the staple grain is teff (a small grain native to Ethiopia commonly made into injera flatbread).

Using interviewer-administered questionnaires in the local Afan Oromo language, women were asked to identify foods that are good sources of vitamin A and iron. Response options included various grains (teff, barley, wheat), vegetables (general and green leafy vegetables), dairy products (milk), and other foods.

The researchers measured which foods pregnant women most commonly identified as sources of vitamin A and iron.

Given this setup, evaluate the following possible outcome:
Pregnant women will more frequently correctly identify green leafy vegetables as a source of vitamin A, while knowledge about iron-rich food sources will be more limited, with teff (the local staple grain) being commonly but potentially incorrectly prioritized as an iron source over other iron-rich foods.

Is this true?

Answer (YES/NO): NO